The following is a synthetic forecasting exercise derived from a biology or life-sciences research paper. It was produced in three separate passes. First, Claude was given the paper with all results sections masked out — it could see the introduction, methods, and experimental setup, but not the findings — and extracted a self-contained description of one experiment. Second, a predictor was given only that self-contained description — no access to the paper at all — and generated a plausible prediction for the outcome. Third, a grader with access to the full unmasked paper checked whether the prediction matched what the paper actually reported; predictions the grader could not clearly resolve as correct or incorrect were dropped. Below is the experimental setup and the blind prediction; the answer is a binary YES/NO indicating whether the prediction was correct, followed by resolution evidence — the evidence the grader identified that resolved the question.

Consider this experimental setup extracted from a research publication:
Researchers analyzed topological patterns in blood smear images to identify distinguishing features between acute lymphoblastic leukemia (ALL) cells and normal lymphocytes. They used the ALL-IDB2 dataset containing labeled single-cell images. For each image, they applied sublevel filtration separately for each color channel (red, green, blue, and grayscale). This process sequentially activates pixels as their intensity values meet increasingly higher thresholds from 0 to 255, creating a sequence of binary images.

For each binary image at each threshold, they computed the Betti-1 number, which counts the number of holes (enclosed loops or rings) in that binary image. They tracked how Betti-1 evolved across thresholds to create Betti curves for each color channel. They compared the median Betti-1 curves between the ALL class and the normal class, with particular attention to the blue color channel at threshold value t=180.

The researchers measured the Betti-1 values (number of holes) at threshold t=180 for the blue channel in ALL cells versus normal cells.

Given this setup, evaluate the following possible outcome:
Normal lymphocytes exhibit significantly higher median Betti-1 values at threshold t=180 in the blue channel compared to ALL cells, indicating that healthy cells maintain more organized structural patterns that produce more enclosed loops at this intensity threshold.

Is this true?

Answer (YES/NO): NO